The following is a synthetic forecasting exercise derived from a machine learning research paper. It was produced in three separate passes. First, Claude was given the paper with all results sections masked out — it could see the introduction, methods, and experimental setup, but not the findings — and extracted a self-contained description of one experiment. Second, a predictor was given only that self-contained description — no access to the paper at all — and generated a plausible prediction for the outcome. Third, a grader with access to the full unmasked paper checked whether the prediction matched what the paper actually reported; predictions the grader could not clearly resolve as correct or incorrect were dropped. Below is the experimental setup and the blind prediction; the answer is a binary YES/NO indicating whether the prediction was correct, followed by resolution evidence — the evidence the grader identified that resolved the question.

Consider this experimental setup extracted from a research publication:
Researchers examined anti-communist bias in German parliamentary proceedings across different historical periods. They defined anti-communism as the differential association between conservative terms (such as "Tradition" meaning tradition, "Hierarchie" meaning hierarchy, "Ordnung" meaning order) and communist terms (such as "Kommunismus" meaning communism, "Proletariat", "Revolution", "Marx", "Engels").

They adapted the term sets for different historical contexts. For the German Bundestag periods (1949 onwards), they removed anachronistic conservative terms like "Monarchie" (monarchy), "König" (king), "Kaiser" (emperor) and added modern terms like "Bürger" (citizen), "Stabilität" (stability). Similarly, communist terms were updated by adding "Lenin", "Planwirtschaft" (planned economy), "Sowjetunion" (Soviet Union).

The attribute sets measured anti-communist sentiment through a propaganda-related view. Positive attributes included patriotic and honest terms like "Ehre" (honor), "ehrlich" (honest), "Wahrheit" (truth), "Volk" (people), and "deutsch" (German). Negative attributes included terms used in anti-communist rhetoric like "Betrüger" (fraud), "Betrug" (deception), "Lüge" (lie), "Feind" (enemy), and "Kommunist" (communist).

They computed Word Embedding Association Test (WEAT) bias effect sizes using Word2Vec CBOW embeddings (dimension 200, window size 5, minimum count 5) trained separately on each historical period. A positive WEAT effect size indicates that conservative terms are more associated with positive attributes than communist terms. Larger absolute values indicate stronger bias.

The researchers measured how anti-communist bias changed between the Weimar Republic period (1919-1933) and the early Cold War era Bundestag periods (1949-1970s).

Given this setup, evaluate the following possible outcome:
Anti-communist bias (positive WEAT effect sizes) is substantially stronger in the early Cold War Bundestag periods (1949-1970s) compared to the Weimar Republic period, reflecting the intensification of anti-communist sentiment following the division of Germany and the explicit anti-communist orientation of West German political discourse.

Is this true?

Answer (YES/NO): YES